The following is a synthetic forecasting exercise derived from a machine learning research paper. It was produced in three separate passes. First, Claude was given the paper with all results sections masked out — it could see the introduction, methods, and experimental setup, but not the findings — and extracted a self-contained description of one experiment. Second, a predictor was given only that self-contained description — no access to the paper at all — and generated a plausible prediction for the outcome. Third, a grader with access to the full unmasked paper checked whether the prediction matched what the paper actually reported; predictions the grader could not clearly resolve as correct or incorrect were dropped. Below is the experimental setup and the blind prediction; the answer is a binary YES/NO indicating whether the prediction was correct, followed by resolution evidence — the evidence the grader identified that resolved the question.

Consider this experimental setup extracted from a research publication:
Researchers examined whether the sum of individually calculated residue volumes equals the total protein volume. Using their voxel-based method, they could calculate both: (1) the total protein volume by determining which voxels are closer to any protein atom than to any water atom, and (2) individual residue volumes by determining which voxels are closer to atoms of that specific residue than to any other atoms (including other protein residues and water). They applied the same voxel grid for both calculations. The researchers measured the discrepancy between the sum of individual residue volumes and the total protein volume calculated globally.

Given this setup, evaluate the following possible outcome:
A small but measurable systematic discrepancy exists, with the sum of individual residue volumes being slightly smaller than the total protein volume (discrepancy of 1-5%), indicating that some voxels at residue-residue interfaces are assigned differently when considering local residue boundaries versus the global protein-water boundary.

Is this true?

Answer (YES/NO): NO